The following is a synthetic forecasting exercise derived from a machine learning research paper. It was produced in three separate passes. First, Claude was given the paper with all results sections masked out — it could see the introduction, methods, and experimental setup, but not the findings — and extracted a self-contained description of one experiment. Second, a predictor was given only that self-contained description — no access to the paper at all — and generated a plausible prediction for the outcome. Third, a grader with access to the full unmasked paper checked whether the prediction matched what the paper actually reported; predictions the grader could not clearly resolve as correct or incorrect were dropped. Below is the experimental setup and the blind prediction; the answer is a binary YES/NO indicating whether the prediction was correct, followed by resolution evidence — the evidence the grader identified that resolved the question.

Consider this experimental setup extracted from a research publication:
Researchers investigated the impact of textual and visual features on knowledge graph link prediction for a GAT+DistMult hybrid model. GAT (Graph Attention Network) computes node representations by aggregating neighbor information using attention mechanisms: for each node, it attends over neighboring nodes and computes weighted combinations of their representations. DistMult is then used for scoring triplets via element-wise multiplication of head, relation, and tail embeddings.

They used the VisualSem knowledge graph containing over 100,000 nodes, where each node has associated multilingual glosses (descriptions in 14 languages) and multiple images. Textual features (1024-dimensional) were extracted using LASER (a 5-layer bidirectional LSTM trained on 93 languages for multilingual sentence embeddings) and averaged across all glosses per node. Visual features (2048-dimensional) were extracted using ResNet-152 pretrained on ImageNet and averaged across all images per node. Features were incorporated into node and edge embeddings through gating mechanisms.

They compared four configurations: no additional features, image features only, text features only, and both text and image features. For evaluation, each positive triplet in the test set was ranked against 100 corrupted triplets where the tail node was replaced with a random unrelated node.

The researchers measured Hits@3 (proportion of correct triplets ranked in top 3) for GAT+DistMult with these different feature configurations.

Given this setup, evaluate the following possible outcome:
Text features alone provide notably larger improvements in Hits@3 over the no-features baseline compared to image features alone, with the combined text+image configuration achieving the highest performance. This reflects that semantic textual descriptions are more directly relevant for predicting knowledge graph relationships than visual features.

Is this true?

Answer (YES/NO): NO